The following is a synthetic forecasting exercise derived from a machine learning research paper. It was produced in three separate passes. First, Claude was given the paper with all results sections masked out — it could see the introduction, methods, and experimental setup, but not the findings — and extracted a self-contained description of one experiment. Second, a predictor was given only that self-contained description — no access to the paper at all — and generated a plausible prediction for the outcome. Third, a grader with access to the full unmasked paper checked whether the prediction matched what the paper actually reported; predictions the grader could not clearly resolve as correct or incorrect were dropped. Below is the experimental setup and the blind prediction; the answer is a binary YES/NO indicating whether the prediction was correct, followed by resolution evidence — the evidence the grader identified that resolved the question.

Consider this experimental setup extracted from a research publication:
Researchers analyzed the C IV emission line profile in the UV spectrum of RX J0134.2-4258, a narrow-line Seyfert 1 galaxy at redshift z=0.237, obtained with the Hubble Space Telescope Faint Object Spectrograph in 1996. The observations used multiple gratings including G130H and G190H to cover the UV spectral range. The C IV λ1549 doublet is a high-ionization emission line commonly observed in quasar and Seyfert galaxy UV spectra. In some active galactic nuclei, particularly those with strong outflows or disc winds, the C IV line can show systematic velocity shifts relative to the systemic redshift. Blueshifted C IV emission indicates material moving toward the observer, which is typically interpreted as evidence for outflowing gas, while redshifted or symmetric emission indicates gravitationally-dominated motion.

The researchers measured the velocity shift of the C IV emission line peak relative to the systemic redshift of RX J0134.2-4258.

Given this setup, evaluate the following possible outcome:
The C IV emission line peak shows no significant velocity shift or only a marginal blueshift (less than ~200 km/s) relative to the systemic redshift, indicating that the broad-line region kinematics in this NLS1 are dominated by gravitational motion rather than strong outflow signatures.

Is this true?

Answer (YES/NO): NO